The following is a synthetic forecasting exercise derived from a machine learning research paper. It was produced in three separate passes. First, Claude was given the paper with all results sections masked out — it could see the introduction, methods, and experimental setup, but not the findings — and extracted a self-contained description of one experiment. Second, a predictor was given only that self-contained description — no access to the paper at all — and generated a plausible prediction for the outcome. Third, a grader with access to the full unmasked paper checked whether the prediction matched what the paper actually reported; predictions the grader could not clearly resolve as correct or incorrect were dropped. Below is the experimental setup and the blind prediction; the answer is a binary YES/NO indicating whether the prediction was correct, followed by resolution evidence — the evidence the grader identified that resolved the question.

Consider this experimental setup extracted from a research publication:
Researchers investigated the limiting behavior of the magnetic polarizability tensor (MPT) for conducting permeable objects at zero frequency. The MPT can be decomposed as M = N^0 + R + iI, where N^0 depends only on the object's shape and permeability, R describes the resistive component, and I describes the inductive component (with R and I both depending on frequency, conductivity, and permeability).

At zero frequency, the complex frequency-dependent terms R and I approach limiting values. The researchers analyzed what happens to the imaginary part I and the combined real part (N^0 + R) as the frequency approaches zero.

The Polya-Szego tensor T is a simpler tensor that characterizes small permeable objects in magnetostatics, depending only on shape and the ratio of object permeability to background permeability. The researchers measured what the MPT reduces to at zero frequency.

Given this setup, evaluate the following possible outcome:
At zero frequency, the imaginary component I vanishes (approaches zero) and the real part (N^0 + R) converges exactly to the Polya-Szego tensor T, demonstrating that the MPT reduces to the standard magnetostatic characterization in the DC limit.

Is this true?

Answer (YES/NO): YES